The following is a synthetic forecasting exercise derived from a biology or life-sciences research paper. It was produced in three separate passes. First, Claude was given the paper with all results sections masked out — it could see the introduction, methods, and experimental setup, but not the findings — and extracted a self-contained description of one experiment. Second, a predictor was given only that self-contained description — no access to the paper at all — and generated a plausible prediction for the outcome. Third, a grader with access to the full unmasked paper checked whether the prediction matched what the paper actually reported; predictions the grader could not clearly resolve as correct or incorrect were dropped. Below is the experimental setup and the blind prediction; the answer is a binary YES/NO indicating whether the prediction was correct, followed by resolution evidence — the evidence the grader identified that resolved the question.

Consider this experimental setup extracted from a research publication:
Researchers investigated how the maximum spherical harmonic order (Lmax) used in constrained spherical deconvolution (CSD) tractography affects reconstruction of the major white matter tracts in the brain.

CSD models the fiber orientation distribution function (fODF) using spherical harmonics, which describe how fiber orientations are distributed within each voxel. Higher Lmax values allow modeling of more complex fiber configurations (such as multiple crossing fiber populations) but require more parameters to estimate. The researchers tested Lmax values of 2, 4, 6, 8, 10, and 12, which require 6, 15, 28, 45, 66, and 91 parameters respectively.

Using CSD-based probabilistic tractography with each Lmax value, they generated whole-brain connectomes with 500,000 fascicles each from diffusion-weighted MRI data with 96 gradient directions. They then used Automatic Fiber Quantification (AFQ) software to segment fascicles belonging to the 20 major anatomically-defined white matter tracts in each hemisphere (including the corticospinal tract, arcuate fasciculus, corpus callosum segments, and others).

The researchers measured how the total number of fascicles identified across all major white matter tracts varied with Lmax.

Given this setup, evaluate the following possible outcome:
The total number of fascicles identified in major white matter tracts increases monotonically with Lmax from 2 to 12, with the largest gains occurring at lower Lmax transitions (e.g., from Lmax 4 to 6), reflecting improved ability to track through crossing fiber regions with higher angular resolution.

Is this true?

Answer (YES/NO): NO